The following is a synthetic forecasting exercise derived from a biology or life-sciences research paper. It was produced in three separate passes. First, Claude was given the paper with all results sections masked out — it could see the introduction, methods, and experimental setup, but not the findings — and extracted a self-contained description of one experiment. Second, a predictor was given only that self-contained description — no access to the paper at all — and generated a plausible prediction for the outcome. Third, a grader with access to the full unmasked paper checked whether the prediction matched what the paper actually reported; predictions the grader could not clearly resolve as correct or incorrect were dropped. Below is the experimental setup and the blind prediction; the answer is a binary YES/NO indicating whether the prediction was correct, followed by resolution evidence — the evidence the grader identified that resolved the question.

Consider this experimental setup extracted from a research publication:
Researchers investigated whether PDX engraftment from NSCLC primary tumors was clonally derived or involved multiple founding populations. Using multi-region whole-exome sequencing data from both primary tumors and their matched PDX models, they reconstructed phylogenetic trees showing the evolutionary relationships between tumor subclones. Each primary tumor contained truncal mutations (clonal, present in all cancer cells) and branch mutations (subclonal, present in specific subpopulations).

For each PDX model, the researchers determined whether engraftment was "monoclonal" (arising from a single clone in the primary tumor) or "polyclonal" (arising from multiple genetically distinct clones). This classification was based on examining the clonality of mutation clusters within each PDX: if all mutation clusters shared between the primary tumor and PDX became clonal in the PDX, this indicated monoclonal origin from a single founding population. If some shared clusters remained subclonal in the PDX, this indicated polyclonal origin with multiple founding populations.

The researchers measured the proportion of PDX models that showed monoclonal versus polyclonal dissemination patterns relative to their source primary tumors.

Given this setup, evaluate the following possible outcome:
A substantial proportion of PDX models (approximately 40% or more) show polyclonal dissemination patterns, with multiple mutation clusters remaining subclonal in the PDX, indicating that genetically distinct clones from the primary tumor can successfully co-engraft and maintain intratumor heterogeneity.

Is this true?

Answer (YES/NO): NO